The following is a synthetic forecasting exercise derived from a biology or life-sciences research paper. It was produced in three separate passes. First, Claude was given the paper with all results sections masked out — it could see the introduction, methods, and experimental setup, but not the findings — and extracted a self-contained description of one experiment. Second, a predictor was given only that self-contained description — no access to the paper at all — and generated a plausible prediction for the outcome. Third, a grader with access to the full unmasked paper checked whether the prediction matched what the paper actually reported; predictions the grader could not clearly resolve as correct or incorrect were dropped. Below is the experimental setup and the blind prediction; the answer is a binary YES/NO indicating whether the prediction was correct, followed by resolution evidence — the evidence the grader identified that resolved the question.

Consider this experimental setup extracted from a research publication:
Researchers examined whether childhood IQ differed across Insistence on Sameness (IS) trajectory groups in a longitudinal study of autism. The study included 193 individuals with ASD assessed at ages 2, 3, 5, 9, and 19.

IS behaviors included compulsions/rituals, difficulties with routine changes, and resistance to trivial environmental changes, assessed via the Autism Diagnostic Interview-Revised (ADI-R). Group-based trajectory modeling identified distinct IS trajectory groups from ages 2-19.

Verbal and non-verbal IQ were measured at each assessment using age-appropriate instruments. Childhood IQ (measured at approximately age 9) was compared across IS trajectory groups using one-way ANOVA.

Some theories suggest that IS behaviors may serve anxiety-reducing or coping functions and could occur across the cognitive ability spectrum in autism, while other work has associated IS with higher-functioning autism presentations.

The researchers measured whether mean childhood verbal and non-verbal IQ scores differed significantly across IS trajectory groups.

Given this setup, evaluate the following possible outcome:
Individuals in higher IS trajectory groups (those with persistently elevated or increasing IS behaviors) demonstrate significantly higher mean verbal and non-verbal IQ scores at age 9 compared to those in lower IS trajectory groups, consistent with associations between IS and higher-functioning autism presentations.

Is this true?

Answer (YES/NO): NO